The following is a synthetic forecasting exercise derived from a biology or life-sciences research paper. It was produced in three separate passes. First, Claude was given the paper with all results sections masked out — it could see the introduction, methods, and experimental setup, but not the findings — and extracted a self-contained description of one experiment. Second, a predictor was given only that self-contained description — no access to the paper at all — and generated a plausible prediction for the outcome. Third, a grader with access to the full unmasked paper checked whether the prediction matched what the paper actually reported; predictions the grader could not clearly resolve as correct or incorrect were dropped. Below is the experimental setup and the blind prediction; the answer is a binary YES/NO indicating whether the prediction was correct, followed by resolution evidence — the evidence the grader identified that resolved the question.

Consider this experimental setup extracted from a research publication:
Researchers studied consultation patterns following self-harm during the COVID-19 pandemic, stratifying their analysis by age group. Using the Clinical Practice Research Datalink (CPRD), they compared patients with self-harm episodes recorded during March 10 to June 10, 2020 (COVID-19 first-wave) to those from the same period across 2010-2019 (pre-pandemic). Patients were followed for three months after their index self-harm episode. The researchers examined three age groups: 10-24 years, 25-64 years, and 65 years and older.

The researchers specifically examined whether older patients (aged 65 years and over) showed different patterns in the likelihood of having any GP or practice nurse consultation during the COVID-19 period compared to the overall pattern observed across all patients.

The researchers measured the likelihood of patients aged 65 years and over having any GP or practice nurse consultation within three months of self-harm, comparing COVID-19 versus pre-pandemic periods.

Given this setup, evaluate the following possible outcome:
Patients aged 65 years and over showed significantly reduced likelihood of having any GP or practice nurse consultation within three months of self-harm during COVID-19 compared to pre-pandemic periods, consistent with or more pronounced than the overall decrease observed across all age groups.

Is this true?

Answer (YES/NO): NO